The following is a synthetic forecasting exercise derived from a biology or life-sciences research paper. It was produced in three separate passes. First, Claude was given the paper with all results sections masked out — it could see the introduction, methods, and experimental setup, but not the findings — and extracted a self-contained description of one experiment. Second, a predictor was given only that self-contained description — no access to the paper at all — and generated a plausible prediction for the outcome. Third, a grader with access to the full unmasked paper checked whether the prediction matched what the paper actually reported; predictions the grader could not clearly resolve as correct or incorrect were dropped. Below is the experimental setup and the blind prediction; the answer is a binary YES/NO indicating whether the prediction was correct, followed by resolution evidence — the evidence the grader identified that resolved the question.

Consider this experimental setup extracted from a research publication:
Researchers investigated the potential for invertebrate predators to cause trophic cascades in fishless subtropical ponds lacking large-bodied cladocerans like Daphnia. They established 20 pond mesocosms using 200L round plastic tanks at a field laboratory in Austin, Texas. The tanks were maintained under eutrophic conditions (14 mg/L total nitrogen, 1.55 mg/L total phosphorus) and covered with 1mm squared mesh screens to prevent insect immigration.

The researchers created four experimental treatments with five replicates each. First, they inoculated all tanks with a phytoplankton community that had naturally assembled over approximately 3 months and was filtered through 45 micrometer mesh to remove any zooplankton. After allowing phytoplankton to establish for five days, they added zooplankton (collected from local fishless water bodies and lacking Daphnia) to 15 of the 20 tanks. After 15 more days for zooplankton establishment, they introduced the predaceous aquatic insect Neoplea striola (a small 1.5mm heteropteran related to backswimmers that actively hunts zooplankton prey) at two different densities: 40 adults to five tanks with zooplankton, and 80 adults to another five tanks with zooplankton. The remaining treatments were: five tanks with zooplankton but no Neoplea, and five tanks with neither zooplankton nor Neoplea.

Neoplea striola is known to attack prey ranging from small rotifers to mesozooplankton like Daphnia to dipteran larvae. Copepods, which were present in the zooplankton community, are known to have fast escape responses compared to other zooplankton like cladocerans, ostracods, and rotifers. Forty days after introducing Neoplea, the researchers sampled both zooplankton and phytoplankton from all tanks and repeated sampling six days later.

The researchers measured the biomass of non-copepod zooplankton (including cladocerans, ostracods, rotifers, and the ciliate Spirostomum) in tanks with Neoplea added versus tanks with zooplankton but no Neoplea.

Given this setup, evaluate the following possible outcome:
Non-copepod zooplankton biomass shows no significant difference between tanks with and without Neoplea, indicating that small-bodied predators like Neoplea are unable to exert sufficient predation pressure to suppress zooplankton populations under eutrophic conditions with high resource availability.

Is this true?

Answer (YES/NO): YES